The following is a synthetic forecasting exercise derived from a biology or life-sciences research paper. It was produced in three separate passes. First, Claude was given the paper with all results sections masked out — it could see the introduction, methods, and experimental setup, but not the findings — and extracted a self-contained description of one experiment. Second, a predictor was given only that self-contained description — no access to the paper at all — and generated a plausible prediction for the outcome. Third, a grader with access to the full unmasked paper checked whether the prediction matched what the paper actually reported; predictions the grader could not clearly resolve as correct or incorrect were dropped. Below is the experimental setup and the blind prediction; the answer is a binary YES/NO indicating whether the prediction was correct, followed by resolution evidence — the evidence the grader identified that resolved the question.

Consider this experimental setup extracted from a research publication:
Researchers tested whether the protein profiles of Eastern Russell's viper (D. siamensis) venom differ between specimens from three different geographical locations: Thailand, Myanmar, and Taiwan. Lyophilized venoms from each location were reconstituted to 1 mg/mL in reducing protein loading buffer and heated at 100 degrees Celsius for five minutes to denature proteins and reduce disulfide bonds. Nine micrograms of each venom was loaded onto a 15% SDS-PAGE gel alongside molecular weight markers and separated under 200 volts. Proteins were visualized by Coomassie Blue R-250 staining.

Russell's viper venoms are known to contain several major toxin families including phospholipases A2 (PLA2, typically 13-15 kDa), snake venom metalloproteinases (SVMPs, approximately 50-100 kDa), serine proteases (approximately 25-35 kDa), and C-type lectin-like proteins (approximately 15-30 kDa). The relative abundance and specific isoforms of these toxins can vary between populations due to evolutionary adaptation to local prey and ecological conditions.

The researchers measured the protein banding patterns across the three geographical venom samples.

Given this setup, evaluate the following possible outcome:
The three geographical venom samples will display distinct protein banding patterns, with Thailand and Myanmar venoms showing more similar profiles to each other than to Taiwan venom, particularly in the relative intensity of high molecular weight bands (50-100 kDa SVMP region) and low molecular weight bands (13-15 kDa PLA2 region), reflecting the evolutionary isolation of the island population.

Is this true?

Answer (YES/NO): NO